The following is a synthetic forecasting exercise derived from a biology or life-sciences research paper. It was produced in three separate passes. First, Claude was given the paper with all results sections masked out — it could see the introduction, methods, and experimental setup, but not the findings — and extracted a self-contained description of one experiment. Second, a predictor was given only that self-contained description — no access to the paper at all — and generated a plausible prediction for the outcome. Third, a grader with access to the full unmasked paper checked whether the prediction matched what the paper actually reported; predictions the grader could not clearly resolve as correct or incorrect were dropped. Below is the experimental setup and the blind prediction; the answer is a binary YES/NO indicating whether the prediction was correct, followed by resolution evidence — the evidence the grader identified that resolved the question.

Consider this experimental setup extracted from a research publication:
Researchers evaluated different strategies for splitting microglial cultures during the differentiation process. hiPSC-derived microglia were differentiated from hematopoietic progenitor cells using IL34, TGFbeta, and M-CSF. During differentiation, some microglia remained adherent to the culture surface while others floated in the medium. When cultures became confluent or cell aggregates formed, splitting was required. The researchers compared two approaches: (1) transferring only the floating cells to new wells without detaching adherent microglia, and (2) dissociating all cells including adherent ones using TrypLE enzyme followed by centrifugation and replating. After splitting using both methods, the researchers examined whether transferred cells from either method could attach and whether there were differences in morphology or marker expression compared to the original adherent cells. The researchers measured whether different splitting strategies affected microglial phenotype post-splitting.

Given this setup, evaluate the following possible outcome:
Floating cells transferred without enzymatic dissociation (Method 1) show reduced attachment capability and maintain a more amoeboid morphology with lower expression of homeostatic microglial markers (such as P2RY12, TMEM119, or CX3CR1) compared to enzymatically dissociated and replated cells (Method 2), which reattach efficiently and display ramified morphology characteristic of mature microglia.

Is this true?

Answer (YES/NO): NO